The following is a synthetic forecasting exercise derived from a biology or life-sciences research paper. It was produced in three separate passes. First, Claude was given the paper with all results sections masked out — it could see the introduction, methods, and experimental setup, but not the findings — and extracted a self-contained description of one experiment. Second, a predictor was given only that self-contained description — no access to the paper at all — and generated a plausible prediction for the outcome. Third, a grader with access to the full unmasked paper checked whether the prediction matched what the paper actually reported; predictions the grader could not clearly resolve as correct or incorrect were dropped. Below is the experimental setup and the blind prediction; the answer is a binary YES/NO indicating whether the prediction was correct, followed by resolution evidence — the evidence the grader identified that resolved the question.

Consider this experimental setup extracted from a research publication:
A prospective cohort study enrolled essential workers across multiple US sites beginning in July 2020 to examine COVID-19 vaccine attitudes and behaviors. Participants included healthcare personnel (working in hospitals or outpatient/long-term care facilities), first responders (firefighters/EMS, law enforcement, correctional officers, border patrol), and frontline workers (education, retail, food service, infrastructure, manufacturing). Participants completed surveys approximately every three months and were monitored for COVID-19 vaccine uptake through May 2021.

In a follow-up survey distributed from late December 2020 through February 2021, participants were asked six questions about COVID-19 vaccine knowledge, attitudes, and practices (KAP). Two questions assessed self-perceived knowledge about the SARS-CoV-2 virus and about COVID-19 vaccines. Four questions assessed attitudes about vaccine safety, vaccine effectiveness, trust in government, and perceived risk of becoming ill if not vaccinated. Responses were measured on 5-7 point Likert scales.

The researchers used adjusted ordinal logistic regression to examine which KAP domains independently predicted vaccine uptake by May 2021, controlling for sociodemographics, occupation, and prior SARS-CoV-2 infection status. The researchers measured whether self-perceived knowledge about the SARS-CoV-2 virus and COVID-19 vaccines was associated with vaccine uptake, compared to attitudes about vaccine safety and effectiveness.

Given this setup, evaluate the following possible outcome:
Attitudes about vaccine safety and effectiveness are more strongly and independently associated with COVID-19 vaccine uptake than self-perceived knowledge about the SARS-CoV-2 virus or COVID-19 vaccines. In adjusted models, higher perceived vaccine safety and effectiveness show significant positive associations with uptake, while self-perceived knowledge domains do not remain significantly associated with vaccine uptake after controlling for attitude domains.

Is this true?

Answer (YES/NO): YES